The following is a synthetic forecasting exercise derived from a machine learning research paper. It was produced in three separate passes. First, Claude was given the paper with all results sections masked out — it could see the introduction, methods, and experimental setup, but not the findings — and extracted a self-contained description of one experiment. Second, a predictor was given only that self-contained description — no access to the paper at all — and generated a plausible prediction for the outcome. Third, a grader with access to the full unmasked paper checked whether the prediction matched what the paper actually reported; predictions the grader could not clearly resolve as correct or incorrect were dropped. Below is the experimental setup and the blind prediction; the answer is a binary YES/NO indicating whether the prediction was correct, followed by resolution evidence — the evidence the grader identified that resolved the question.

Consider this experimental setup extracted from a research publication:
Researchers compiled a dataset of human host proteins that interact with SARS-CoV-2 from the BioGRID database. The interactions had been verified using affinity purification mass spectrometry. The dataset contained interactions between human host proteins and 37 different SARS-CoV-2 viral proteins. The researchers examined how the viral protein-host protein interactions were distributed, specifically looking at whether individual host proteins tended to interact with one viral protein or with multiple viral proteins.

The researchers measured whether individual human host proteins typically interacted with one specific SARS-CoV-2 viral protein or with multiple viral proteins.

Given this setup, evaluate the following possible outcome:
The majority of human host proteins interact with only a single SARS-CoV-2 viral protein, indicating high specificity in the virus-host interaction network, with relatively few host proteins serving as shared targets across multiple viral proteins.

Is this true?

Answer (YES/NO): YES